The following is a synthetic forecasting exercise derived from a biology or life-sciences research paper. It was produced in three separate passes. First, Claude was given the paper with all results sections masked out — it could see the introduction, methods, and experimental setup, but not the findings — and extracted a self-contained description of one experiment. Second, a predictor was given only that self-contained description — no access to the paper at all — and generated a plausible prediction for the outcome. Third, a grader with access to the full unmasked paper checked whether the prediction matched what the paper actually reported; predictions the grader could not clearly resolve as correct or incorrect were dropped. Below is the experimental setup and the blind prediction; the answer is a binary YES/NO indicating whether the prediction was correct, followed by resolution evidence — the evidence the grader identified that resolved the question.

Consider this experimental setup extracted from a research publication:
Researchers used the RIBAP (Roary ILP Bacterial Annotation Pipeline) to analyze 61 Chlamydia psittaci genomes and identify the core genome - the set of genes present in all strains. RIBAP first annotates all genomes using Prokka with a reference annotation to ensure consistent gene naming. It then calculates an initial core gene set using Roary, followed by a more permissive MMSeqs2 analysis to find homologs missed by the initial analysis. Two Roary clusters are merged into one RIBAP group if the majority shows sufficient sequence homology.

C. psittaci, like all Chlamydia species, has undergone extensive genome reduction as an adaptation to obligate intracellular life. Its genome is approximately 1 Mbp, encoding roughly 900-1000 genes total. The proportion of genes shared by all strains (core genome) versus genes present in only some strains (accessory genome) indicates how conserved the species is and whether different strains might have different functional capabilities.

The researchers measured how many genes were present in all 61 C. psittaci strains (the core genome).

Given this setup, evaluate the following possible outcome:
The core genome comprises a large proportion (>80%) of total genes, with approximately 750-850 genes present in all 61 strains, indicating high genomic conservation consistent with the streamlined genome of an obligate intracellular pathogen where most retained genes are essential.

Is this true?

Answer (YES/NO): NO